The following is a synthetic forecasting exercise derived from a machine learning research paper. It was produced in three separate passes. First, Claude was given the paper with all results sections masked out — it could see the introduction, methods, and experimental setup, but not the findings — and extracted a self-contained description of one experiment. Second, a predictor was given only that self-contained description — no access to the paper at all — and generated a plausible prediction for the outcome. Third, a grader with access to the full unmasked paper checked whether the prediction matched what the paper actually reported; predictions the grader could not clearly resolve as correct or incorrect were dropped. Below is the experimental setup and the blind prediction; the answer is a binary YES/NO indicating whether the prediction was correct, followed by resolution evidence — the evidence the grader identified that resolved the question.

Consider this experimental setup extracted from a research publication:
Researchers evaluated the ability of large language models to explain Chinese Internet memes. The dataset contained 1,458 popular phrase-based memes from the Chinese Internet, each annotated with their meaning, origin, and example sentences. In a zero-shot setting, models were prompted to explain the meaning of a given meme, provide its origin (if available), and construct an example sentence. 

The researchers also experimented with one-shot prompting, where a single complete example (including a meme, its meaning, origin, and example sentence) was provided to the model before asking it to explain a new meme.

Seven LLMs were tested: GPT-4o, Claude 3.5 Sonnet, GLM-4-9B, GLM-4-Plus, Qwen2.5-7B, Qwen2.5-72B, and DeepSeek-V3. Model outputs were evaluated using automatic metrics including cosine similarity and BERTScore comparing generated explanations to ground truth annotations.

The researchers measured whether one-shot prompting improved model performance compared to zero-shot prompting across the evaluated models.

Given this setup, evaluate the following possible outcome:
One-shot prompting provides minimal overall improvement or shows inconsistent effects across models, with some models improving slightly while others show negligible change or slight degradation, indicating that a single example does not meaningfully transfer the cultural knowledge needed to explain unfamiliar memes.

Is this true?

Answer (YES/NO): NO